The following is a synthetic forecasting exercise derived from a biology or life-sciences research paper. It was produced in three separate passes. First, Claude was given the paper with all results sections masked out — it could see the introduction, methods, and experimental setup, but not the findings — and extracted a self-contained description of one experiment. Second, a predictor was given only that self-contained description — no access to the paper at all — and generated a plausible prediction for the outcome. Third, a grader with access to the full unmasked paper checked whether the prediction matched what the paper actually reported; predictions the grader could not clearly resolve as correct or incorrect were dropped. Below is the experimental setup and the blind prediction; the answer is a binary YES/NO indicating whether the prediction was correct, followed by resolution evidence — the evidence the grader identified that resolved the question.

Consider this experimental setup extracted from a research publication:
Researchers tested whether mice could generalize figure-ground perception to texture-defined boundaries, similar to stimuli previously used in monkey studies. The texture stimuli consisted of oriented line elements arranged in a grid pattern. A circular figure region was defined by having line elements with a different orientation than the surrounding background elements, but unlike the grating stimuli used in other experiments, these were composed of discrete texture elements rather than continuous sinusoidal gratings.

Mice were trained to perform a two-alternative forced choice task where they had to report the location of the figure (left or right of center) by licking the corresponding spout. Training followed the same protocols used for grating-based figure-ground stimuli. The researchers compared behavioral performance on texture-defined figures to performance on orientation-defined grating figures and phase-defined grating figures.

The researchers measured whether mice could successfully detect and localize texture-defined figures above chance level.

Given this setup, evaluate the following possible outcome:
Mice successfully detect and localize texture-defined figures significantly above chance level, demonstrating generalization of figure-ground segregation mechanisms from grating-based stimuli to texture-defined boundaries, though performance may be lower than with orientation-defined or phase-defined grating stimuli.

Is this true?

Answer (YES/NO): YES